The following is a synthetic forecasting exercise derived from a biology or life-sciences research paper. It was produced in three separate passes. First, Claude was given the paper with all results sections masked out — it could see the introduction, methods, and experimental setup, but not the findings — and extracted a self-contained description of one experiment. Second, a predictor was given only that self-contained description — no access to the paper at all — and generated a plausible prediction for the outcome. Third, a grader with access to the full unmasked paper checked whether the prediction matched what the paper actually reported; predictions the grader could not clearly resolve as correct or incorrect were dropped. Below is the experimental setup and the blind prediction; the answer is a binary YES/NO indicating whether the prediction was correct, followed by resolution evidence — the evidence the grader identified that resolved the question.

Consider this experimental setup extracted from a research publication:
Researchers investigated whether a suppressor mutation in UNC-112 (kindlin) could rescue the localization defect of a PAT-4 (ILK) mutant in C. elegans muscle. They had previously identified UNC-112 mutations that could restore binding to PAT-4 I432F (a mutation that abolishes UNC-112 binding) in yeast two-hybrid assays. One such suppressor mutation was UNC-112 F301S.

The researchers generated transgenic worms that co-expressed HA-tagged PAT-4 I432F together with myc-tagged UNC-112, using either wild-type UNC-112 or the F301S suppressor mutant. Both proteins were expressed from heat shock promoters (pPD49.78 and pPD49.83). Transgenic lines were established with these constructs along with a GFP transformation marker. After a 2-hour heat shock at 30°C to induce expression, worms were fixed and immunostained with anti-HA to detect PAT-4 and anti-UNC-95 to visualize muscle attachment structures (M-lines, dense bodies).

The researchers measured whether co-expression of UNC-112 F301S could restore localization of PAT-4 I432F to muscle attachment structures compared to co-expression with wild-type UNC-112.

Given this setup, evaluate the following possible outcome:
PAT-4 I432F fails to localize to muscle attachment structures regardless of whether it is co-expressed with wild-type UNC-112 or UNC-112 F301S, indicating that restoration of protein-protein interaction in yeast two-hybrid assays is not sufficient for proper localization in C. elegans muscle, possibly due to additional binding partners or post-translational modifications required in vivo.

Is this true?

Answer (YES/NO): NO